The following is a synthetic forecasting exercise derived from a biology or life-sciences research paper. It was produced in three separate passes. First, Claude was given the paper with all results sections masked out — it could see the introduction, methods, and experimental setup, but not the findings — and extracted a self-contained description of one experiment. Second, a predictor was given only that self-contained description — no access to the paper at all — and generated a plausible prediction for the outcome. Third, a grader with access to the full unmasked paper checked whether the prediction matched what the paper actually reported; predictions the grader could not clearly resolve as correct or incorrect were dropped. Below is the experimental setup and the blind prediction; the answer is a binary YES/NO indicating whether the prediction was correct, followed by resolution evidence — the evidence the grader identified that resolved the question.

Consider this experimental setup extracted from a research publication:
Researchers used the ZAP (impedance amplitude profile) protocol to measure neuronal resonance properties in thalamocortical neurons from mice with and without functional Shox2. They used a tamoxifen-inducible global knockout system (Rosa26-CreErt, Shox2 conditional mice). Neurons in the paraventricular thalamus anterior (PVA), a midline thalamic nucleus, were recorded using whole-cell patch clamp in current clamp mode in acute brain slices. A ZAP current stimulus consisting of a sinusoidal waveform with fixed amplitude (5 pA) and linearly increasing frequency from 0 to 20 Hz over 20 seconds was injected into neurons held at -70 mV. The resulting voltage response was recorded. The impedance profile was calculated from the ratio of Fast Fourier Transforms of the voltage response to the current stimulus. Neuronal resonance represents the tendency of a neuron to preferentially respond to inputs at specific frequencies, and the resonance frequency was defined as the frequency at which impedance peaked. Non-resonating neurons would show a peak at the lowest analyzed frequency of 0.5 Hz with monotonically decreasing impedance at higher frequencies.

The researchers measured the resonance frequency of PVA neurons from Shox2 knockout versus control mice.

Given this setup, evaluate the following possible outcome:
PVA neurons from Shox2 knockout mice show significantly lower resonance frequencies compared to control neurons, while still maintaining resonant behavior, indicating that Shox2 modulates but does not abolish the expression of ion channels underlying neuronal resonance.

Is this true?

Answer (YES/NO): NO